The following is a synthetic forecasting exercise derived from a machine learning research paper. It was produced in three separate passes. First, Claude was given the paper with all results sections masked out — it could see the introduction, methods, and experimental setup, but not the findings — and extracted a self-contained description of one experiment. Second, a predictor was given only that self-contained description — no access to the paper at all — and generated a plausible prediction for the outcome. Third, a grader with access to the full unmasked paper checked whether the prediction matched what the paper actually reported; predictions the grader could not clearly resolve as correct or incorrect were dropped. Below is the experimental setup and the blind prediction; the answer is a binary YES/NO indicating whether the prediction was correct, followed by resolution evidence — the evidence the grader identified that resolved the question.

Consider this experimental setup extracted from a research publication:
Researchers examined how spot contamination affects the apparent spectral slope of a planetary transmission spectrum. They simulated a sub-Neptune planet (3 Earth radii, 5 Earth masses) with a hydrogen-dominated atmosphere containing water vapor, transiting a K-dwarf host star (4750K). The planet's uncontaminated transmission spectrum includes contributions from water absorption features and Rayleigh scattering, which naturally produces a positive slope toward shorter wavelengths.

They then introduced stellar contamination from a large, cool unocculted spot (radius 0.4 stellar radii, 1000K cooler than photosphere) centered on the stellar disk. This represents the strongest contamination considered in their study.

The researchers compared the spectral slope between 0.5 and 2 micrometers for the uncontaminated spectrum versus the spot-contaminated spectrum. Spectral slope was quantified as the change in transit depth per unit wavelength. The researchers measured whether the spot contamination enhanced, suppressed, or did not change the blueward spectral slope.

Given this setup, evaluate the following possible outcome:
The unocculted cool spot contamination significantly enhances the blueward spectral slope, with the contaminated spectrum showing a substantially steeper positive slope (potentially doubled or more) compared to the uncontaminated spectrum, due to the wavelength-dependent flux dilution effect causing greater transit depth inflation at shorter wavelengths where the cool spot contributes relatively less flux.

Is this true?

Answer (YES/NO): YES